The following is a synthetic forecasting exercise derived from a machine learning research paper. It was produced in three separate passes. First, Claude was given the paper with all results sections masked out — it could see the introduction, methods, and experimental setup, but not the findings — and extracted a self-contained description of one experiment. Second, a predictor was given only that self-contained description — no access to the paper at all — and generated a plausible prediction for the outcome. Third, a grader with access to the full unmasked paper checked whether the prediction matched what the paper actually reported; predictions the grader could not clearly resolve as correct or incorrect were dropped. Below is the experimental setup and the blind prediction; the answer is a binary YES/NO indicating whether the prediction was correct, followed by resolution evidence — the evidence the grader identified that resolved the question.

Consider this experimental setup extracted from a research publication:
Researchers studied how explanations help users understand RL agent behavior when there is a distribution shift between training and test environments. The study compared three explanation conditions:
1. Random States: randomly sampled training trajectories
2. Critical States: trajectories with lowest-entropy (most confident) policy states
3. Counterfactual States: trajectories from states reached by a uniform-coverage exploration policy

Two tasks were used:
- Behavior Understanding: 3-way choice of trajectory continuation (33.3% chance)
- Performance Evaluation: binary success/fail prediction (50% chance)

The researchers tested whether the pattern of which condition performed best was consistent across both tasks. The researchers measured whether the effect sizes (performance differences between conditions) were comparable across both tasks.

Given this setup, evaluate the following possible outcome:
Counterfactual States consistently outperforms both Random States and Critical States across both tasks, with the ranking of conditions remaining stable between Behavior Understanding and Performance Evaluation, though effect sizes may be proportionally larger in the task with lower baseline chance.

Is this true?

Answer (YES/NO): NO